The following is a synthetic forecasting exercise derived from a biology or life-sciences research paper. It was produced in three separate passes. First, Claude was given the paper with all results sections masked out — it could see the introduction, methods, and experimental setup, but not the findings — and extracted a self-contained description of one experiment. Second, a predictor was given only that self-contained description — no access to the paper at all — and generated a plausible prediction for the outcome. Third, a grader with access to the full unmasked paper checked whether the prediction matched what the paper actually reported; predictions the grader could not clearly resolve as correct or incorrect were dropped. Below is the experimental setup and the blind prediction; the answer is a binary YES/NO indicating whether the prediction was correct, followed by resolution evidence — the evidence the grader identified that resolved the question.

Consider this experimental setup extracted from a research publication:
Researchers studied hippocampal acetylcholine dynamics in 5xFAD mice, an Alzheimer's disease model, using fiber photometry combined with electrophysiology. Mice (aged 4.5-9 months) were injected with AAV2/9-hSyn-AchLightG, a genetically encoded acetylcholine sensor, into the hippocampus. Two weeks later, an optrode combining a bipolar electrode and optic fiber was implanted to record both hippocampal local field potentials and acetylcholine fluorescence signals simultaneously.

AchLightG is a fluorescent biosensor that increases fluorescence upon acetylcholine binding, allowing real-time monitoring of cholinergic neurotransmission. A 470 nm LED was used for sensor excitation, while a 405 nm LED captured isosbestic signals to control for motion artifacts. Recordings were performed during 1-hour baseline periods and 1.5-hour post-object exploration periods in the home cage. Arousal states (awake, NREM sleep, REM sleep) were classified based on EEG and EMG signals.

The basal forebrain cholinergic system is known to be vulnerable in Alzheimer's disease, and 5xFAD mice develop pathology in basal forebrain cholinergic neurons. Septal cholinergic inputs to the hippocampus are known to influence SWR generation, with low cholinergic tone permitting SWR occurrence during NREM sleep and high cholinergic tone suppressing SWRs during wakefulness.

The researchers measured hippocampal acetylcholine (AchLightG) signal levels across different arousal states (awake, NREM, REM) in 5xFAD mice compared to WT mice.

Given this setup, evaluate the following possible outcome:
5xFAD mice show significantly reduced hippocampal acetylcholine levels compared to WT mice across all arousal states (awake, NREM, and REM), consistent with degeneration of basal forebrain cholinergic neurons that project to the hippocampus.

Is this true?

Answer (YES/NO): NO